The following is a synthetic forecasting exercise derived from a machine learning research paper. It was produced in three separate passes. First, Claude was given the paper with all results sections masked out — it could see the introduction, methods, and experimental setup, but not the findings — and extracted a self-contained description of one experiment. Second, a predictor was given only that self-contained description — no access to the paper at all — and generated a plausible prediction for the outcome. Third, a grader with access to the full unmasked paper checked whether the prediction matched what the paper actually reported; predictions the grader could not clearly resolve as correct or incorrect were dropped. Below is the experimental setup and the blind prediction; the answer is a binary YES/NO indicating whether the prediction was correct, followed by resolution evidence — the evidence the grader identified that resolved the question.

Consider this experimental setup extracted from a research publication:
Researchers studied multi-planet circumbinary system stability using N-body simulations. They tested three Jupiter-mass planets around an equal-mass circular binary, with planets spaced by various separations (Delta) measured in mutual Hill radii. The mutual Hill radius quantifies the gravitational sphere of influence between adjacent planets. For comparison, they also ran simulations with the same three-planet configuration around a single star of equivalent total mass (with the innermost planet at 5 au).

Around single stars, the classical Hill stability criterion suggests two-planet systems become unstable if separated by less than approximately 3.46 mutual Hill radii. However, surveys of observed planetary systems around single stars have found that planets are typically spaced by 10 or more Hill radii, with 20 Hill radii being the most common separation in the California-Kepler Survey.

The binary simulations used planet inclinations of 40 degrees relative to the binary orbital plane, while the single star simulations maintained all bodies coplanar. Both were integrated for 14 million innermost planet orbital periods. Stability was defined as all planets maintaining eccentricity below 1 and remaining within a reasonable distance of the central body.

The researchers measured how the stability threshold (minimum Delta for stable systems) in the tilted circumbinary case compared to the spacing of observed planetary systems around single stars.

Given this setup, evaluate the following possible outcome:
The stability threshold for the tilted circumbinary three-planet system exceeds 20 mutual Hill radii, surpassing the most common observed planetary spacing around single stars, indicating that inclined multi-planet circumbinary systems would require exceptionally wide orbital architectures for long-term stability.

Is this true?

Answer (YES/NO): NO